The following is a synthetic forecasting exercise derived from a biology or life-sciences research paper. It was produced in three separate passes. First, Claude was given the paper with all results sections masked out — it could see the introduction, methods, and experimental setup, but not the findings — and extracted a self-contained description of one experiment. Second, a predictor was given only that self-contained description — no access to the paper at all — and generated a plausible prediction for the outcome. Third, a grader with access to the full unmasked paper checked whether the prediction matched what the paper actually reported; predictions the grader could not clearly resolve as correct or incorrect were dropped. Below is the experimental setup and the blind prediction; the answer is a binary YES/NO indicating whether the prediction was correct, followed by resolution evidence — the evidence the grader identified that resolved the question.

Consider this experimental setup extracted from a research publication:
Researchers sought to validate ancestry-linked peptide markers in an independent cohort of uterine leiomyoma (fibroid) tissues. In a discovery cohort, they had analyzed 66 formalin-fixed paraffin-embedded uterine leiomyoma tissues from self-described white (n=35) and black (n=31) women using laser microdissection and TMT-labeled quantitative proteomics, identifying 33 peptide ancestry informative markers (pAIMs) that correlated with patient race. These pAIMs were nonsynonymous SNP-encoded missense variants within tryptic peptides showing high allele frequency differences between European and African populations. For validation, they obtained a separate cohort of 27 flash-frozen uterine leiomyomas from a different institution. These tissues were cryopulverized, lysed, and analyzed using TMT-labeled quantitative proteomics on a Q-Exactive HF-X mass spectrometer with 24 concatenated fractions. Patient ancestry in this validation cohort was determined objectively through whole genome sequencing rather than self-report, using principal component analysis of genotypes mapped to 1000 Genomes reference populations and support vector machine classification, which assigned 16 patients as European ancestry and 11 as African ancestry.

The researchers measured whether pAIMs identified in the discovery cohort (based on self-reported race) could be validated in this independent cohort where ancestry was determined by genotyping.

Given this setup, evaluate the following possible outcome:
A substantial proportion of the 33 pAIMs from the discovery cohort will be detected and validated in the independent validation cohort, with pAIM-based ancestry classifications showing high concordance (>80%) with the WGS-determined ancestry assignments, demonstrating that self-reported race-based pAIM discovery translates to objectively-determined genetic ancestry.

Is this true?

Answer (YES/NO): NO